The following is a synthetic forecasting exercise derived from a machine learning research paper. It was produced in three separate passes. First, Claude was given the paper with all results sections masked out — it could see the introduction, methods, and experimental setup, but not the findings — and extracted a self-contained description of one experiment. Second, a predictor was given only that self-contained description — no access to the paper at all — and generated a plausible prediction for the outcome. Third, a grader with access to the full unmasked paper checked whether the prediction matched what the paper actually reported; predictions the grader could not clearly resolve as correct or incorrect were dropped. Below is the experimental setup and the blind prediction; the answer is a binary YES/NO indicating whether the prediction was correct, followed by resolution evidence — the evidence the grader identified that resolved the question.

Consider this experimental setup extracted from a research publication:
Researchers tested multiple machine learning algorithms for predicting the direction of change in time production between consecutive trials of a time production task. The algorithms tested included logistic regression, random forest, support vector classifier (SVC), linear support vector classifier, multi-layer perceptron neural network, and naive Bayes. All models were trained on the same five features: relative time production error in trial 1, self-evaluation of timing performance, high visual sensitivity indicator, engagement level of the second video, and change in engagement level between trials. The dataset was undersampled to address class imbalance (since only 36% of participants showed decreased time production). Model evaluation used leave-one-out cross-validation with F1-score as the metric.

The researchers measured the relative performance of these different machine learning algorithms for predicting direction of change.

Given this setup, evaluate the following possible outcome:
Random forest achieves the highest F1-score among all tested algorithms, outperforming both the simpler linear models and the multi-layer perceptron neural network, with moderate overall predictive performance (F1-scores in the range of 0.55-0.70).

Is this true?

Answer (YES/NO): NO